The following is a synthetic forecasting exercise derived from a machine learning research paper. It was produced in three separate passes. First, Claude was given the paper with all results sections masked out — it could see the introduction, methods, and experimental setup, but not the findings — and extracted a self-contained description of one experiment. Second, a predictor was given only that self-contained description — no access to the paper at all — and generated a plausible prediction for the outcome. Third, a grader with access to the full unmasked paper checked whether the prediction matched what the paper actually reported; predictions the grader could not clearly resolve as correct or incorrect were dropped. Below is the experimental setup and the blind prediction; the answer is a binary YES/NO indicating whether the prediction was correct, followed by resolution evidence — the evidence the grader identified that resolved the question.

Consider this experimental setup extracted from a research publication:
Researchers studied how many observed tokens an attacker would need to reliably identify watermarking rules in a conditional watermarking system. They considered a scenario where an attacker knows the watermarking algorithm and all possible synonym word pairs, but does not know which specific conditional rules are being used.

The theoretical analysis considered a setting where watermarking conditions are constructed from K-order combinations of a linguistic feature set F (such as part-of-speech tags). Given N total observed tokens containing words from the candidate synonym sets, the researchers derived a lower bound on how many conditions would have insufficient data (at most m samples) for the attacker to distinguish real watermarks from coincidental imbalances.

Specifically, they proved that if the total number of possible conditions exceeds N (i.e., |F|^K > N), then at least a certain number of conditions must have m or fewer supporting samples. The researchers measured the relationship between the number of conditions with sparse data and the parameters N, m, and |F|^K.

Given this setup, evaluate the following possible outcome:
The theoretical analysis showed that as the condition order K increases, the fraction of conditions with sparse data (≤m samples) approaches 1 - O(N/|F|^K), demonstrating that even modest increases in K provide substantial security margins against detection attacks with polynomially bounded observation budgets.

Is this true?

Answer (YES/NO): NO